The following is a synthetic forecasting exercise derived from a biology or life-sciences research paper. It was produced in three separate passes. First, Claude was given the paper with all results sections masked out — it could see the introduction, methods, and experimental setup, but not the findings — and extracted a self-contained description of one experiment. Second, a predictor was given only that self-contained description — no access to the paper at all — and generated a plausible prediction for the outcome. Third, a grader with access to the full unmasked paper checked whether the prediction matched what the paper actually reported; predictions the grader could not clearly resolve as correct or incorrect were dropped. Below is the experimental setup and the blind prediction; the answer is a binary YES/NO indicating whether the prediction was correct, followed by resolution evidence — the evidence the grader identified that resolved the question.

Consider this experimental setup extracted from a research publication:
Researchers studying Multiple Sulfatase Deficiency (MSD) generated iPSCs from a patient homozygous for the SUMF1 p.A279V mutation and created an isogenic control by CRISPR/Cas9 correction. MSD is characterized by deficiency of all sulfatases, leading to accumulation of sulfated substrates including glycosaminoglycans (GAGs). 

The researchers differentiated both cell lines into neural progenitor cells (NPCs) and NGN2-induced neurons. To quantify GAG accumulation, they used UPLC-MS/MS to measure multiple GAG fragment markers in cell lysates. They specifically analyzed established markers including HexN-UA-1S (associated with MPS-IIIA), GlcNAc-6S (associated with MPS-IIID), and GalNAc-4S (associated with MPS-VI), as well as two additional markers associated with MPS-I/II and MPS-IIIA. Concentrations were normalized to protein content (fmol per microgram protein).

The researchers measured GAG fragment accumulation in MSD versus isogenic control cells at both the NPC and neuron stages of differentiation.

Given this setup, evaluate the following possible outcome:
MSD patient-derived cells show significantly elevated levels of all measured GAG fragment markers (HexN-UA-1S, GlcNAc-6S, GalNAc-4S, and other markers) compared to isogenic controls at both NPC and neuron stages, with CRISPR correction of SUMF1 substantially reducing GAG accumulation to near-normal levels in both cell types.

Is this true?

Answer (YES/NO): NO